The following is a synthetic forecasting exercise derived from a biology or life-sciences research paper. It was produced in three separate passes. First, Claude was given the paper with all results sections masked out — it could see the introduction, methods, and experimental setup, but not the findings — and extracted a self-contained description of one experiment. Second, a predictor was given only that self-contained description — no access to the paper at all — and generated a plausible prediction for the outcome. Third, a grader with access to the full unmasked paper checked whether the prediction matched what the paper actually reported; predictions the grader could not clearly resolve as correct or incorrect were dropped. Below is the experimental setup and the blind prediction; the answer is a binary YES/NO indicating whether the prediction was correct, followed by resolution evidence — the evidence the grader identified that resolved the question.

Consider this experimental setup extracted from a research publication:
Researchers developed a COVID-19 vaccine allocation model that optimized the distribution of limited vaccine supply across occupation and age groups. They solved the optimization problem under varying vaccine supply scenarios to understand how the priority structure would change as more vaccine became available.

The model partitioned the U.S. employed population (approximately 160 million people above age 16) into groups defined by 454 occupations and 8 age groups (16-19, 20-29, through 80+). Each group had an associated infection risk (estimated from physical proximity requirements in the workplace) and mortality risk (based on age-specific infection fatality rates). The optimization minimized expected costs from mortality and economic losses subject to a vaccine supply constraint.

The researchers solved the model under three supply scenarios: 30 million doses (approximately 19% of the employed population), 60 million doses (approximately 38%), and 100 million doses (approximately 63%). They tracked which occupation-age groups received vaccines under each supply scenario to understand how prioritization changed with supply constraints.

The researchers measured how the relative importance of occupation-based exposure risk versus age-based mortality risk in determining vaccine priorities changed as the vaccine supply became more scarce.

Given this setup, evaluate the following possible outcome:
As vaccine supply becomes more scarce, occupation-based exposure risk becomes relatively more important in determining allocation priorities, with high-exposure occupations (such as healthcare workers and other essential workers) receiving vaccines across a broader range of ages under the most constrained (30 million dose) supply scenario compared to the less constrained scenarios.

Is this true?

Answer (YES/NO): NO